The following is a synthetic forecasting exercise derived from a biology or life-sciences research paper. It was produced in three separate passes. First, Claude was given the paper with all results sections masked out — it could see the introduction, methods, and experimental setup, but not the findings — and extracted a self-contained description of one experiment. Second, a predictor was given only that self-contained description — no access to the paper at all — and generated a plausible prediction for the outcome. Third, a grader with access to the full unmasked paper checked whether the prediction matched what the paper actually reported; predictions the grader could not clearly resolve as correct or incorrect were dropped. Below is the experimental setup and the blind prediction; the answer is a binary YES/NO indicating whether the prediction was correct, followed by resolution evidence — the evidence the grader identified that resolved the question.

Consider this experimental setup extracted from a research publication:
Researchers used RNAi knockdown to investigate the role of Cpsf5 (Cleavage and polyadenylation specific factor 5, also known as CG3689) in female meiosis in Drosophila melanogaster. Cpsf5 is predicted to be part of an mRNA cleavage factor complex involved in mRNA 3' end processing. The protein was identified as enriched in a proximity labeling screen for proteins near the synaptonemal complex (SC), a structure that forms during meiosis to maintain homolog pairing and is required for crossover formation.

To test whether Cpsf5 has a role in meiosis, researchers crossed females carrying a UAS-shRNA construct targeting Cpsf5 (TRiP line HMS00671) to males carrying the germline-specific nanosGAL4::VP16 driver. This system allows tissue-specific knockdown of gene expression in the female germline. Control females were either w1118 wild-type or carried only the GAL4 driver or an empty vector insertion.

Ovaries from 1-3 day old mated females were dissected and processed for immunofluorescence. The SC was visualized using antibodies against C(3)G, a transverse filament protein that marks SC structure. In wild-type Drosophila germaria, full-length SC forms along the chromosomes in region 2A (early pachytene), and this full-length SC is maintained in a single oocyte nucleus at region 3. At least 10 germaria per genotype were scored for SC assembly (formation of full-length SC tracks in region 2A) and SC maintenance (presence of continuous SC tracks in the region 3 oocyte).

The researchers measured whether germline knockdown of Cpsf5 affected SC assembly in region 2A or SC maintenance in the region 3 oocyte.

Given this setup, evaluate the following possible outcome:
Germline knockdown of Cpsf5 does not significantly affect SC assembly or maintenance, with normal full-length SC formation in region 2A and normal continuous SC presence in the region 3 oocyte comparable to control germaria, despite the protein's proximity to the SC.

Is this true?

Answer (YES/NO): NO